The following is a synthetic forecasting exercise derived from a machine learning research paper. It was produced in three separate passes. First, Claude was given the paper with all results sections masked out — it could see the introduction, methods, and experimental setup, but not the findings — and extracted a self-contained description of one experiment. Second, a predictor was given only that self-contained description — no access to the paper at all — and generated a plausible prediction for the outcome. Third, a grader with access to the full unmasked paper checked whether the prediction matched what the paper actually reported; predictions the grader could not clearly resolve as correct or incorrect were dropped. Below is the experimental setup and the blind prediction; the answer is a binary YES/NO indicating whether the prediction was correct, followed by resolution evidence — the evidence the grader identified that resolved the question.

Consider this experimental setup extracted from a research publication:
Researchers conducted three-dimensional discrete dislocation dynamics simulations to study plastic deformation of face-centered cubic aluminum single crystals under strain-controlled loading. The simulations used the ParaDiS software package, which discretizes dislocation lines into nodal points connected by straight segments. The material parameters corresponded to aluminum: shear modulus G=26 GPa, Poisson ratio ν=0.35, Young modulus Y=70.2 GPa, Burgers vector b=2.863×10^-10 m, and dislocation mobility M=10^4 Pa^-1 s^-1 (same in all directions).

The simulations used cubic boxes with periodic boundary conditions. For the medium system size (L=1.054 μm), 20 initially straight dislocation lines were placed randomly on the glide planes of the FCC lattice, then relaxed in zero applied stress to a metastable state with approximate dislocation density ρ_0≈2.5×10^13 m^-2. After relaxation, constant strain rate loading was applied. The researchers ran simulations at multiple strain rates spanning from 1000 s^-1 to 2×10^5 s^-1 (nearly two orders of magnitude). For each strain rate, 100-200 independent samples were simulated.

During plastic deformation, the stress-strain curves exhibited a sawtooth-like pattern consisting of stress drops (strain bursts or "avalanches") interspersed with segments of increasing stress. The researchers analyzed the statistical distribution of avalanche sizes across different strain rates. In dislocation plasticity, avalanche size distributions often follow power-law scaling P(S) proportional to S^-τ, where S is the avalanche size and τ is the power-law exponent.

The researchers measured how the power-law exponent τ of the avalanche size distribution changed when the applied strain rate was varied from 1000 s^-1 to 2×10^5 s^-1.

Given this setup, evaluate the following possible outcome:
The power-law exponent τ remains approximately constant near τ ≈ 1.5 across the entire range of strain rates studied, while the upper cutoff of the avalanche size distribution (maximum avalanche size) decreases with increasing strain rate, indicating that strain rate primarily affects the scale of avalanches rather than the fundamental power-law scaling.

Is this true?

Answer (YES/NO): NO